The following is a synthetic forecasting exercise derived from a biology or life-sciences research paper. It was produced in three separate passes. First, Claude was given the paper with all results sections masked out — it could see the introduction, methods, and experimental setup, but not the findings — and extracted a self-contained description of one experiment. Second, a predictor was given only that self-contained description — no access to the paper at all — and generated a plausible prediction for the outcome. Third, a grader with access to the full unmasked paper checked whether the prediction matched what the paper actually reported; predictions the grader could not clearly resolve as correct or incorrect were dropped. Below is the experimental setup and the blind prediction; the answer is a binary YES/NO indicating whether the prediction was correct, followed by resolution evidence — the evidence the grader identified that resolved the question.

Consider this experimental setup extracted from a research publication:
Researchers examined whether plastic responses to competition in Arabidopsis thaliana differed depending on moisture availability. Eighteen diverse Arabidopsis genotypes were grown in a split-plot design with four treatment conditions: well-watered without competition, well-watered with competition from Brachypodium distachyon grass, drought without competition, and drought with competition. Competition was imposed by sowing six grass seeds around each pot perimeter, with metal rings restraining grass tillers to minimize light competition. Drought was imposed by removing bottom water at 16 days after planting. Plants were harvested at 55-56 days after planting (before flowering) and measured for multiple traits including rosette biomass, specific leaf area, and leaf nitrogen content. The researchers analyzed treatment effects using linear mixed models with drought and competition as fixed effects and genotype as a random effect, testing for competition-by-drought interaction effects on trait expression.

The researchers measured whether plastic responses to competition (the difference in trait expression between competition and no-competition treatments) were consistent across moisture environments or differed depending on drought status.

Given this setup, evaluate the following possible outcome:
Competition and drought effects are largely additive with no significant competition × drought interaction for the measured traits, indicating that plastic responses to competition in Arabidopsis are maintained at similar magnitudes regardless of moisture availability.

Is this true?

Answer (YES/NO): NO